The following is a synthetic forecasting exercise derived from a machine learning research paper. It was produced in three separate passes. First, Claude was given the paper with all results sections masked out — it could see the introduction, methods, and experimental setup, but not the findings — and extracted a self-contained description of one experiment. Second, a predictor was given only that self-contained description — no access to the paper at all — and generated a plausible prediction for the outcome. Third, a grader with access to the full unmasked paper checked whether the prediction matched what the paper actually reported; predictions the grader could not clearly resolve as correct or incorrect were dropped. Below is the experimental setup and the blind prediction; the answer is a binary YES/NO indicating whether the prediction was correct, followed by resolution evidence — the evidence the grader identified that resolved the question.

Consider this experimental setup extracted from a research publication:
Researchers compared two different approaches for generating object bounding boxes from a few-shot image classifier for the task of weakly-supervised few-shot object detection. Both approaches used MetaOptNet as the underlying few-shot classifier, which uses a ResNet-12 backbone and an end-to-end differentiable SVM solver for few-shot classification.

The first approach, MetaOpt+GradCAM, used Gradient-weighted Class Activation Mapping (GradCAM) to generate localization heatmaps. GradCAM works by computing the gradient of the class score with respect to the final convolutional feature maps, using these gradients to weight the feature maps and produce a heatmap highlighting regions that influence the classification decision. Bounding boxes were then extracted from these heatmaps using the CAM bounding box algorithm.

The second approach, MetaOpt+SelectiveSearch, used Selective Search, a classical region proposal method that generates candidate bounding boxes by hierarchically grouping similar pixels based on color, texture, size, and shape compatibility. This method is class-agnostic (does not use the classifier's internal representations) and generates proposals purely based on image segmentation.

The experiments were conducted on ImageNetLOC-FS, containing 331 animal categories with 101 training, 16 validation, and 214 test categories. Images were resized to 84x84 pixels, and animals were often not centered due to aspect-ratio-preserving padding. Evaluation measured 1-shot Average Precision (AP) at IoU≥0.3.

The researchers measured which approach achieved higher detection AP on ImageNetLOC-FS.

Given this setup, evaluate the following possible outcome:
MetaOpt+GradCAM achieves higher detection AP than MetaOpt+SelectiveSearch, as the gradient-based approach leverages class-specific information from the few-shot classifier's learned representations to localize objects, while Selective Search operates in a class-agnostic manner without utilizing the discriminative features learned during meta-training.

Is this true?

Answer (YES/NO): YES